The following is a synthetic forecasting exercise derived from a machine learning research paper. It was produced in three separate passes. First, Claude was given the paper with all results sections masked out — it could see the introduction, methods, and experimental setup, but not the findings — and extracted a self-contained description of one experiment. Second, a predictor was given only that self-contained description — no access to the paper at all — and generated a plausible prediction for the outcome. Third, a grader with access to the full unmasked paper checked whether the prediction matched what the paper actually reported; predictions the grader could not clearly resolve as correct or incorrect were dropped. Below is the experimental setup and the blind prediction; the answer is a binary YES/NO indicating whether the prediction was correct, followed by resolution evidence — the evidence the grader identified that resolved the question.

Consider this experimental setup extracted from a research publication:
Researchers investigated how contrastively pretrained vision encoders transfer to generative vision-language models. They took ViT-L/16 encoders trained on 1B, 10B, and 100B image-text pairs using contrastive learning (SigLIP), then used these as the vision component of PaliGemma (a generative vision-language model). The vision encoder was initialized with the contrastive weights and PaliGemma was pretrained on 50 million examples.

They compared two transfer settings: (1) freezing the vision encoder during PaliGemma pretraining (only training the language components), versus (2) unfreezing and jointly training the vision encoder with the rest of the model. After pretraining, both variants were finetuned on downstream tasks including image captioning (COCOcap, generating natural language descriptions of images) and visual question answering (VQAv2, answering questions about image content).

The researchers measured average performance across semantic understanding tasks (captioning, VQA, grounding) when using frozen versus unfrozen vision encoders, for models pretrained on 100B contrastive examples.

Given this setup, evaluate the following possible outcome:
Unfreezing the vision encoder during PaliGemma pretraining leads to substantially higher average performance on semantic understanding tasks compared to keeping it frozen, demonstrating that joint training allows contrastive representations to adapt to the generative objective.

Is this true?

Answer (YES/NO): NO